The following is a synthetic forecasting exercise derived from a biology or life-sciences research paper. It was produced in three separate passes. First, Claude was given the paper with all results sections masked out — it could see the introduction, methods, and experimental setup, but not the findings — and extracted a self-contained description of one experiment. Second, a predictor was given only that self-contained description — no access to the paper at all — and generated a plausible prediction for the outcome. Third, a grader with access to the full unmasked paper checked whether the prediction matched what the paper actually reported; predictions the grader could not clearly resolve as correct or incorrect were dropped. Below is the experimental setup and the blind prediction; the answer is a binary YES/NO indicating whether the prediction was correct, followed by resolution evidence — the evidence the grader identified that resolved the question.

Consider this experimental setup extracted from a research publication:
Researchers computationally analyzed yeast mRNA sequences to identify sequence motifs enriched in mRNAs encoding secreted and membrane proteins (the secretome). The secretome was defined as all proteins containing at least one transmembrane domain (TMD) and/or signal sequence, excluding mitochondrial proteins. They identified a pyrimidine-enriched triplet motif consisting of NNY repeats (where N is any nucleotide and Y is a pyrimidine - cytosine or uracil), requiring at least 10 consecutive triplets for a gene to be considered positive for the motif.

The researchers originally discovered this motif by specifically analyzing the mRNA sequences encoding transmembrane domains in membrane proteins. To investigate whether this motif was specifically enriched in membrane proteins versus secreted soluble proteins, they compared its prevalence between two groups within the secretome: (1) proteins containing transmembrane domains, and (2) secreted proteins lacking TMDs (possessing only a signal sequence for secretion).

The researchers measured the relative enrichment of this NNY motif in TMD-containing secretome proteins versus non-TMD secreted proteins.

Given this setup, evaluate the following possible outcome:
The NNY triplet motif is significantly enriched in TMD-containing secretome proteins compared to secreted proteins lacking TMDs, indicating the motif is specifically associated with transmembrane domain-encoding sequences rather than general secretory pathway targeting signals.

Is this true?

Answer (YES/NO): NO